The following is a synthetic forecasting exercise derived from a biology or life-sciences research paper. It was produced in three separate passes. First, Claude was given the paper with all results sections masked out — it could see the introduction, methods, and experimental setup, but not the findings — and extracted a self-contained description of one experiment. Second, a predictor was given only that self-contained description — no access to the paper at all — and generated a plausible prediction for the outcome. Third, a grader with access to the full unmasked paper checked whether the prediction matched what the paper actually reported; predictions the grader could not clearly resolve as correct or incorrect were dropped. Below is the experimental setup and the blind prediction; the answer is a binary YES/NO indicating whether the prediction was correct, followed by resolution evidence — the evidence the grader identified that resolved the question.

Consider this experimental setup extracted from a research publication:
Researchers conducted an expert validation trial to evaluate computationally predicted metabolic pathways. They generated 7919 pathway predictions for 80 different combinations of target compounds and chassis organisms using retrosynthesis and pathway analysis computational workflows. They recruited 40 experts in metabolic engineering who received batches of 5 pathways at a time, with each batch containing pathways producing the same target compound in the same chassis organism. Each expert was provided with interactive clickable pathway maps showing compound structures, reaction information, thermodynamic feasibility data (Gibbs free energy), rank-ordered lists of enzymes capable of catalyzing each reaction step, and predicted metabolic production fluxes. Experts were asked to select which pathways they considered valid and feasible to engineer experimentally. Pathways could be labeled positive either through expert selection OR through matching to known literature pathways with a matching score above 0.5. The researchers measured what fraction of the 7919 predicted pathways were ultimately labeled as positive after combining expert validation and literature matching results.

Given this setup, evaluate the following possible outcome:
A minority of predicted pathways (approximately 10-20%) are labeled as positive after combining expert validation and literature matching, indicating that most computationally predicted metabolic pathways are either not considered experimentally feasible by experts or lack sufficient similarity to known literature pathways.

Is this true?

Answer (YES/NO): NO